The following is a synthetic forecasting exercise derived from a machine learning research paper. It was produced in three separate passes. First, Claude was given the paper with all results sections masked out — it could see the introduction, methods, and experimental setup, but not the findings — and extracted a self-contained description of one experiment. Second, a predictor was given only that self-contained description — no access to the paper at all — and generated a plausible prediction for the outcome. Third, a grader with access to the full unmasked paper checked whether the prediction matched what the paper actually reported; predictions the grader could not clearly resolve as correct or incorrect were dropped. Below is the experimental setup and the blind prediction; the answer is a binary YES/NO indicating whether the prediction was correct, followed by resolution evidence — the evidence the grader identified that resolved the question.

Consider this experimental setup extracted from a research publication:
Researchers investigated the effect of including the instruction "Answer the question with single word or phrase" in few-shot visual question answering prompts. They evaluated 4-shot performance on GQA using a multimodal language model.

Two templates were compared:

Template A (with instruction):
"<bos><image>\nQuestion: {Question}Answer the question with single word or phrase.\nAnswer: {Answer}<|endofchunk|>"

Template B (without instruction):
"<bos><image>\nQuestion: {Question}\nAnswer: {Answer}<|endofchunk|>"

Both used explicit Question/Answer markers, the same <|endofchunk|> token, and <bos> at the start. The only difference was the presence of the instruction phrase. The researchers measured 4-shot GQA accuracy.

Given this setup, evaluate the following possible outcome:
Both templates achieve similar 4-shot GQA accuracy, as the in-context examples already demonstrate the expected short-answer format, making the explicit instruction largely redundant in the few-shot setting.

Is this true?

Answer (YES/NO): NO